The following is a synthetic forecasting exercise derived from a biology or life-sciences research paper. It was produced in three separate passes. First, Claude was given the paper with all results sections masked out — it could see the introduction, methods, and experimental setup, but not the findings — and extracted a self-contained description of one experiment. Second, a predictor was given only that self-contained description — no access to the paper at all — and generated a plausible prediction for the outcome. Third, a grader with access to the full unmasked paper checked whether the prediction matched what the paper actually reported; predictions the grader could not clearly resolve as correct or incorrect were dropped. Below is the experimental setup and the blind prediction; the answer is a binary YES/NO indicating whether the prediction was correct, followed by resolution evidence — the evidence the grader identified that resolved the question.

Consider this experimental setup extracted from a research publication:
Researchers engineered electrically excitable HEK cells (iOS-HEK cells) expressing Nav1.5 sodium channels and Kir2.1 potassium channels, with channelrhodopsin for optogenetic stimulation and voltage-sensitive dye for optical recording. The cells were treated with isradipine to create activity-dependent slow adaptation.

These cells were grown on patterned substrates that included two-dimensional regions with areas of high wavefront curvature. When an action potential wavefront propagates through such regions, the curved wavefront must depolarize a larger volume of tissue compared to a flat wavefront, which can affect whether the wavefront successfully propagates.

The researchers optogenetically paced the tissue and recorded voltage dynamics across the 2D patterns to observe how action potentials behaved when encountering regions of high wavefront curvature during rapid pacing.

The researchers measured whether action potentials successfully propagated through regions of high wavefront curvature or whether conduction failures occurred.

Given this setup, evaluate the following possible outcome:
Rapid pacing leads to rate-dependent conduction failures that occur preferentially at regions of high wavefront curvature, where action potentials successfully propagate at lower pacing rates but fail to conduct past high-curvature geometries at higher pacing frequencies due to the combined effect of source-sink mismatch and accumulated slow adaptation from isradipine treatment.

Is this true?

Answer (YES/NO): NO